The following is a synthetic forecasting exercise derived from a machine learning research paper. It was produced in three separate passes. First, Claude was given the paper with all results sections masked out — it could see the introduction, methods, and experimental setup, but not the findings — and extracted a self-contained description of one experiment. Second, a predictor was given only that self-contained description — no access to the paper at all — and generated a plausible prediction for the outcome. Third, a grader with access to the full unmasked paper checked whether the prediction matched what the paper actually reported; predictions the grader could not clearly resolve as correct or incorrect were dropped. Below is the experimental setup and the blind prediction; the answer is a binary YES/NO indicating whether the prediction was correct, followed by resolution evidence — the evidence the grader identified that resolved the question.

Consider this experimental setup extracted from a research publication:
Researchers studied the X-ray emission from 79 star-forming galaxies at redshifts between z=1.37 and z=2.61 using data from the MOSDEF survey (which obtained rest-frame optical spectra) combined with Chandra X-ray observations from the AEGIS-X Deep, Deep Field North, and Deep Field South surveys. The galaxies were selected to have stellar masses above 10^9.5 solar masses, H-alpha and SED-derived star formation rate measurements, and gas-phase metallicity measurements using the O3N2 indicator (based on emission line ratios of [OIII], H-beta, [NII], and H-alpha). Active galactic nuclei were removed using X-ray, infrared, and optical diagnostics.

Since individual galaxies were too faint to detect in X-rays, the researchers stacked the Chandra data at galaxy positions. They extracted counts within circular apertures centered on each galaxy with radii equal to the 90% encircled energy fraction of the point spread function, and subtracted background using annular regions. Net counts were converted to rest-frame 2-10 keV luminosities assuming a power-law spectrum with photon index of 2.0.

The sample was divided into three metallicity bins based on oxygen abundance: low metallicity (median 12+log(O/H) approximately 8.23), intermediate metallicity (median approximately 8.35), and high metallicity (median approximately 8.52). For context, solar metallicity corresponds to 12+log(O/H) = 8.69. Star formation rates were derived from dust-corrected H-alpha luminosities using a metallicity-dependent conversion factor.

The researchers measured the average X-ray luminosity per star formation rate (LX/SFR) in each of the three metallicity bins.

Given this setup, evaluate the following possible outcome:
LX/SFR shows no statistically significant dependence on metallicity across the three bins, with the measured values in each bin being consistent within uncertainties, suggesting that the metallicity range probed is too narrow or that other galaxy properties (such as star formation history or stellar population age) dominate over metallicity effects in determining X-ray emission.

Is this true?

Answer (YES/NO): NO